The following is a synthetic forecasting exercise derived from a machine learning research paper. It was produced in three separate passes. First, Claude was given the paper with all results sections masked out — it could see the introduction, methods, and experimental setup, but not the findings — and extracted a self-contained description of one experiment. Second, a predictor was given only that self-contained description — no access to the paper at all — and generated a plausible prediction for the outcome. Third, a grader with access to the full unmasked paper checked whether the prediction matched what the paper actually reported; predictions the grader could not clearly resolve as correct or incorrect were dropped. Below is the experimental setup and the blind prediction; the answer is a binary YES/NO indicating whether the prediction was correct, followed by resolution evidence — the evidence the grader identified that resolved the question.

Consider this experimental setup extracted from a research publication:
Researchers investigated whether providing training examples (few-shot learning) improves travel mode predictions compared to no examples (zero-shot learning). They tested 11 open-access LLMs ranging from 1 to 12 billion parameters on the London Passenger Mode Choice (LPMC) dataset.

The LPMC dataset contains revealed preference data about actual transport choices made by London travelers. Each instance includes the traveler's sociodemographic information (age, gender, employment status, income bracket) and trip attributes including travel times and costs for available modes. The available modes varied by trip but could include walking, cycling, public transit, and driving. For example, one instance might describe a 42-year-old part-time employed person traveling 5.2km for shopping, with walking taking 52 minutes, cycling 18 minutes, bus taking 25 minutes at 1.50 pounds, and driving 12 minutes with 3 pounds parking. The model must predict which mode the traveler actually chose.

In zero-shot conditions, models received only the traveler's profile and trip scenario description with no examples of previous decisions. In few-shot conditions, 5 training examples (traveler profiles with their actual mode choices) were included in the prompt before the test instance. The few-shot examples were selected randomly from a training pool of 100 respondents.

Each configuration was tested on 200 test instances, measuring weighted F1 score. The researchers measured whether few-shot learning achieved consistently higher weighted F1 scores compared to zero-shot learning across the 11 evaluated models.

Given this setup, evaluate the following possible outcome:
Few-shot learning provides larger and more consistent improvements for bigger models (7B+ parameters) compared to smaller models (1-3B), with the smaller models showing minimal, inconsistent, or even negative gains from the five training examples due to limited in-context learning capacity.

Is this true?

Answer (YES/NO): NO